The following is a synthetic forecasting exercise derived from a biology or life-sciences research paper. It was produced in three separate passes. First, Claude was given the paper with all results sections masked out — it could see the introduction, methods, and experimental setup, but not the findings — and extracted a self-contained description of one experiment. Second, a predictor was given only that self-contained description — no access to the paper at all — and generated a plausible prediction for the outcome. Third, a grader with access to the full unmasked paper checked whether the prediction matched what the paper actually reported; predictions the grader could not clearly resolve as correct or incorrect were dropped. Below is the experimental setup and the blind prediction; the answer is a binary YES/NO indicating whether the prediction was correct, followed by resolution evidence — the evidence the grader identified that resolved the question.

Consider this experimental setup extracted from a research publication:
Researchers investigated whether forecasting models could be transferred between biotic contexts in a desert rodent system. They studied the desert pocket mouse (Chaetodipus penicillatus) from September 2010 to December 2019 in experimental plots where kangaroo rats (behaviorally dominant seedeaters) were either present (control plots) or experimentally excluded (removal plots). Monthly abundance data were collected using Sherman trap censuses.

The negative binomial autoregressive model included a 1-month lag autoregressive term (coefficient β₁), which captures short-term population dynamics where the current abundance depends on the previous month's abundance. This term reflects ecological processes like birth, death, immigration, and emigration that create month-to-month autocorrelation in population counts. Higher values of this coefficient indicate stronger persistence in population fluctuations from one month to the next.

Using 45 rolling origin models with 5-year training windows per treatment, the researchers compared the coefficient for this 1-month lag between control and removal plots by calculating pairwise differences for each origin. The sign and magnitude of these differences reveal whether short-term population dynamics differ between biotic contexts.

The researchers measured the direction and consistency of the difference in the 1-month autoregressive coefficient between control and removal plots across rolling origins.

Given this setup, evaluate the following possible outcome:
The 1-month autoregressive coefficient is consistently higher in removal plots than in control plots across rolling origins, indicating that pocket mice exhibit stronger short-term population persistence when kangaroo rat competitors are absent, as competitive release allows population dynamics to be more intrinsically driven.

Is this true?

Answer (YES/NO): NO